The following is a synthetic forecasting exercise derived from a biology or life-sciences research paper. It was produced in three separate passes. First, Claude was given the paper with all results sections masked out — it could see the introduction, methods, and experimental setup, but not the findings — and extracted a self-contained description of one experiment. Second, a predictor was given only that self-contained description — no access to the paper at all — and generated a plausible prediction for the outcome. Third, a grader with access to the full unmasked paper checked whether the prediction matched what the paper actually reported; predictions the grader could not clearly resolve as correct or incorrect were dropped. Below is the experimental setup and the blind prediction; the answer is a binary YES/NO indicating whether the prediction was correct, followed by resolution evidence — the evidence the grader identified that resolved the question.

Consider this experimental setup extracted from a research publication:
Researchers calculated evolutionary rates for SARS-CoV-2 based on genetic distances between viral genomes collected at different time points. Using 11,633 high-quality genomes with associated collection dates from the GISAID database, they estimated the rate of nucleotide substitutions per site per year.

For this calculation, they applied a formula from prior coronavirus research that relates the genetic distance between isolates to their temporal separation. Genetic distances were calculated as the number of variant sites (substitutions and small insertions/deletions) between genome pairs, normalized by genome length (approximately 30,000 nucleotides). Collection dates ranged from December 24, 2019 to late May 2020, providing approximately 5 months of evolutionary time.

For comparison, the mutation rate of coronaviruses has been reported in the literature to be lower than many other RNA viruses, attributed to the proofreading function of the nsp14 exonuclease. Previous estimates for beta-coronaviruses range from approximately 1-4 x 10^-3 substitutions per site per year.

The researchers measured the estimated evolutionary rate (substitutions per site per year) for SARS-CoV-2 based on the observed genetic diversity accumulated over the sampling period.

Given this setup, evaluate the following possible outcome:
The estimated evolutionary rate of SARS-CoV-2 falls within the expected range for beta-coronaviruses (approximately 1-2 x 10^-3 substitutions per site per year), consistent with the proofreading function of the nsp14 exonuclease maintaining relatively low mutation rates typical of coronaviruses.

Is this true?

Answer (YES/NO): YES